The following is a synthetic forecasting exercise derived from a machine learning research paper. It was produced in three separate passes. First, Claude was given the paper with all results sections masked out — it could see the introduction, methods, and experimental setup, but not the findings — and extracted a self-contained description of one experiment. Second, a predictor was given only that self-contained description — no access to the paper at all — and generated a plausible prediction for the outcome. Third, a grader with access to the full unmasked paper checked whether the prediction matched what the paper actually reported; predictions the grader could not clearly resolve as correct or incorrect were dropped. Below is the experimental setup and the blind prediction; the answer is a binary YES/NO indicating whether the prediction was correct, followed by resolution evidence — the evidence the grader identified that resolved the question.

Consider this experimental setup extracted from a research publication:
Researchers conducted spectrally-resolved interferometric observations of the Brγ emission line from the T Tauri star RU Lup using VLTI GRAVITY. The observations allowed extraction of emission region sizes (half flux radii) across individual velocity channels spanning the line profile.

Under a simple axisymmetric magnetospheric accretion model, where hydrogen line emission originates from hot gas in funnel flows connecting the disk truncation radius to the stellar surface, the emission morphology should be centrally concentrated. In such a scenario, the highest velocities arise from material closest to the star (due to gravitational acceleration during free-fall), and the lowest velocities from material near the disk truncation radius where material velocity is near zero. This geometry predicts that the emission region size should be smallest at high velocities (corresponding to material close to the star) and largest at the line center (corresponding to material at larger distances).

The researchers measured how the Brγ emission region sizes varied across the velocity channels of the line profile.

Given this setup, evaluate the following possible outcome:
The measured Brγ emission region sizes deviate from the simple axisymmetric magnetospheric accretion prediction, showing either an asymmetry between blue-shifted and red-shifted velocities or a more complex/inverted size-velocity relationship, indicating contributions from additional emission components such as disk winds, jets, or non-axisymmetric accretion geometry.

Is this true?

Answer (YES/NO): YES